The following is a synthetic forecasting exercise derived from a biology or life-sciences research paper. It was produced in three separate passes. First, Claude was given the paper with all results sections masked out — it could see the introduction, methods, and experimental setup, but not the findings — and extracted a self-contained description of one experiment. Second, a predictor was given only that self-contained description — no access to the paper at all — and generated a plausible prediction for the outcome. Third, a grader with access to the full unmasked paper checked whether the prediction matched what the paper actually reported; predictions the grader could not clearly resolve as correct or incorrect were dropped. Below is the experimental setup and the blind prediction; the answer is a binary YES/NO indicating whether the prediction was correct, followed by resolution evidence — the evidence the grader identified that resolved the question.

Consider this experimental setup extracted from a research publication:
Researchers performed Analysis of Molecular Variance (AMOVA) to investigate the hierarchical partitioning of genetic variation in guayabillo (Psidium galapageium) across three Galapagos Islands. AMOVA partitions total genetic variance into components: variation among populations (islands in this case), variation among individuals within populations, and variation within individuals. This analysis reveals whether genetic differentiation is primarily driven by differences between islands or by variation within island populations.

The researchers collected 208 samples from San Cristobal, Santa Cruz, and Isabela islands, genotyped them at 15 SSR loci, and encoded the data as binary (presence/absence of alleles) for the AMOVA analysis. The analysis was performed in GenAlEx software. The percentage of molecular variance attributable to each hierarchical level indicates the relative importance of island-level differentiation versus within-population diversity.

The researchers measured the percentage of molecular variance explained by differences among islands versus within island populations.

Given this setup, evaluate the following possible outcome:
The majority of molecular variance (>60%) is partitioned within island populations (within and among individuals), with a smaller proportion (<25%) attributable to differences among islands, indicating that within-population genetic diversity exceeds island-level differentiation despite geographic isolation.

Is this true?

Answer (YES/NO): NO